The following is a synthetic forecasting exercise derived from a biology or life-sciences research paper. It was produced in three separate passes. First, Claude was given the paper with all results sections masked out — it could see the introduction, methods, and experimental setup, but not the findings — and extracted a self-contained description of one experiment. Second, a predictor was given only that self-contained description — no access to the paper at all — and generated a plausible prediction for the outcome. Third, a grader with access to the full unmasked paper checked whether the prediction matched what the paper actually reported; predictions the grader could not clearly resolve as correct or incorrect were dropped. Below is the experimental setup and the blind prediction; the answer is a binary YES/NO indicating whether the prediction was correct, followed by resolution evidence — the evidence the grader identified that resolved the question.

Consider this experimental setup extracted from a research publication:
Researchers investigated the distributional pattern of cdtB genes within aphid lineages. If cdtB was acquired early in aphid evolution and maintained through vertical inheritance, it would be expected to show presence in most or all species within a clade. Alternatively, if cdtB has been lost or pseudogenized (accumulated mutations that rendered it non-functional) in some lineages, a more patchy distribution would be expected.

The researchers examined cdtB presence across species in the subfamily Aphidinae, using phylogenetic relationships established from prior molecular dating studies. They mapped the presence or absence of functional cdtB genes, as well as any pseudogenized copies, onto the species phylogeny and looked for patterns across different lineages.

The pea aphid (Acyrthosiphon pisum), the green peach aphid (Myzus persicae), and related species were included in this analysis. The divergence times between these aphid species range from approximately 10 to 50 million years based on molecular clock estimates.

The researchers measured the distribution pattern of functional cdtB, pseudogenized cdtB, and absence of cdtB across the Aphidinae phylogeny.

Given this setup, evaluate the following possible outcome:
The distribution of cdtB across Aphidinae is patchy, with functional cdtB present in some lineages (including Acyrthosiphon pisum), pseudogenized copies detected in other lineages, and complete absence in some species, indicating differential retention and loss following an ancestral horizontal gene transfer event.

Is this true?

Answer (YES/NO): NO